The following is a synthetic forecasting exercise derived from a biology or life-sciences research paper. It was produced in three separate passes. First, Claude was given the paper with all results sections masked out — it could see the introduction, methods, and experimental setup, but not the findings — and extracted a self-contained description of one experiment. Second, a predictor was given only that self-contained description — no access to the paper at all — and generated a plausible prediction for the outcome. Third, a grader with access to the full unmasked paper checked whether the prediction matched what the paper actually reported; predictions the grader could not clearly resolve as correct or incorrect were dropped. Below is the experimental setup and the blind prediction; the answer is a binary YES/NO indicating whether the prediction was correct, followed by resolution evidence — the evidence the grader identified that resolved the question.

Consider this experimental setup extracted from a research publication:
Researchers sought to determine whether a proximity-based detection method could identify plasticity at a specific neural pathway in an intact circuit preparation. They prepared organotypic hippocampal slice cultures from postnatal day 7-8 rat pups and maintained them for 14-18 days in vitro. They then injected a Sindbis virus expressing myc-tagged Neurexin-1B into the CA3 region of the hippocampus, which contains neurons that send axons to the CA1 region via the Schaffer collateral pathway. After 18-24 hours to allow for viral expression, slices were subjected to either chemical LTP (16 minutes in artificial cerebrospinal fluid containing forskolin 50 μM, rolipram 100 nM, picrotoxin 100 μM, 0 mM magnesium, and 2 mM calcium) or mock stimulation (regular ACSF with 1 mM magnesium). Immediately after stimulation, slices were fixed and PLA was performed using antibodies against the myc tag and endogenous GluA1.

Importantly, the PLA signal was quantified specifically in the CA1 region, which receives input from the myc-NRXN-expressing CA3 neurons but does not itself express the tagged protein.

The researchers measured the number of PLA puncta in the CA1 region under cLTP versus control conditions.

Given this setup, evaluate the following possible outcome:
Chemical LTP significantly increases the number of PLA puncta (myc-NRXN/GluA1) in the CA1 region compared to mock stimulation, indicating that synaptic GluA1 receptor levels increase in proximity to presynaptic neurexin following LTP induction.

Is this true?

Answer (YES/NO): YES